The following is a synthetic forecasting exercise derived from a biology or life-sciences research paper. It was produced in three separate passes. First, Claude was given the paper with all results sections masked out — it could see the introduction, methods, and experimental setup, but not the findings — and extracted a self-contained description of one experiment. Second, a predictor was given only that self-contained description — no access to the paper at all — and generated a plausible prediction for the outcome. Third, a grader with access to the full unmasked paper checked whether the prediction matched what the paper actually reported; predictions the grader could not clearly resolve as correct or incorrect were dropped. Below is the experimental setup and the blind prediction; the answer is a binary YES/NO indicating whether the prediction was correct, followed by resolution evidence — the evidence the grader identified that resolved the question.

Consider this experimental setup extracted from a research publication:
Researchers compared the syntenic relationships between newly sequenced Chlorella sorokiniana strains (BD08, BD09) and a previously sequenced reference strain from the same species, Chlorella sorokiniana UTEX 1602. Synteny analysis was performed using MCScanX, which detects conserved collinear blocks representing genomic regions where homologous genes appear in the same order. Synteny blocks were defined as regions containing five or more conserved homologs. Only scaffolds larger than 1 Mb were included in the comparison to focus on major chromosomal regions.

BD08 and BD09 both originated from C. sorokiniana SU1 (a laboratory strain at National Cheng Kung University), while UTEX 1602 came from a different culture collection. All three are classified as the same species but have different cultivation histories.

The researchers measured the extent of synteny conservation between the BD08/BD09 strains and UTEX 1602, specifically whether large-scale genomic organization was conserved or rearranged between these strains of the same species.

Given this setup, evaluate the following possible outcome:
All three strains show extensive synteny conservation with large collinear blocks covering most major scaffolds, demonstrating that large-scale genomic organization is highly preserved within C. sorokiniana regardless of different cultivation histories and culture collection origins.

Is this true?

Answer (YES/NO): YES